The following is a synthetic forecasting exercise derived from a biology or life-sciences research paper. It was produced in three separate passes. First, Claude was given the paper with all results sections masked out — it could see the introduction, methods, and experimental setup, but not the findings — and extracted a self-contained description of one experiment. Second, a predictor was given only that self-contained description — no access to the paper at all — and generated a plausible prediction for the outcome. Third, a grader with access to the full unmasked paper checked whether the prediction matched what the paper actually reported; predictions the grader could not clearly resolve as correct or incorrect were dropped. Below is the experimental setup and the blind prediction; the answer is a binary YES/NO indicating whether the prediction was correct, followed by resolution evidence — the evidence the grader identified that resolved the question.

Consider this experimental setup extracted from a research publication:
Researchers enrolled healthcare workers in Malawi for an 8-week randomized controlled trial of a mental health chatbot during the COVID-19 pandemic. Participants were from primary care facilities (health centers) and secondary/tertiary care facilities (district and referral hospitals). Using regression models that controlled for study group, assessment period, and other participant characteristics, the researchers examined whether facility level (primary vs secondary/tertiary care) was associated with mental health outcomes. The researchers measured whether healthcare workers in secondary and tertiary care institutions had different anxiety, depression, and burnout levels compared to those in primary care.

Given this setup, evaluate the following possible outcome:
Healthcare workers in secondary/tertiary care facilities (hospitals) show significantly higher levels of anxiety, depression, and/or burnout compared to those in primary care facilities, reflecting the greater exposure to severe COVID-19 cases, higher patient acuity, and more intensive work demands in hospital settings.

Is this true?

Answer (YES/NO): YES